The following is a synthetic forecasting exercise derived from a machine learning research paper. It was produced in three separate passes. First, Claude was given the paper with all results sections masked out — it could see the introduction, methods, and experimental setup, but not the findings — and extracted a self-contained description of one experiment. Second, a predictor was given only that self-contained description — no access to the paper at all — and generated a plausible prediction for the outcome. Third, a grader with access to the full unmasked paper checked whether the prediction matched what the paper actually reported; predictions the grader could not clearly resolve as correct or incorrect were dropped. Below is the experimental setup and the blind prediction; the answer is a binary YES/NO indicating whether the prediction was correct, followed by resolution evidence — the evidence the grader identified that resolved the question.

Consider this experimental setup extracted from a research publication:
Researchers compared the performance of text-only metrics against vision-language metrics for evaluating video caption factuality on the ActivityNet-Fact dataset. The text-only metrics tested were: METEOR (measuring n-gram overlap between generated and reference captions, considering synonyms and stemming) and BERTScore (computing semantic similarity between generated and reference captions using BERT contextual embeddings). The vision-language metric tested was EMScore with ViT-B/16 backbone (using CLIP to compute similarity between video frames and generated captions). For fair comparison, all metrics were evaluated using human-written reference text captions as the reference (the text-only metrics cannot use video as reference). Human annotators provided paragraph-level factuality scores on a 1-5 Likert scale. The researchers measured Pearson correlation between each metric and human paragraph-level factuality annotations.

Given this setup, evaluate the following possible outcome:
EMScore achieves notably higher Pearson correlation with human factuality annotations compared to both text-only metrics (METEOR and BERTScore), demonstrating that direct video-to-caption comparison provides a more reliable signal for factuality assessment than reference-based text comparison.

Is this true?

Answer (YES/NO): NO